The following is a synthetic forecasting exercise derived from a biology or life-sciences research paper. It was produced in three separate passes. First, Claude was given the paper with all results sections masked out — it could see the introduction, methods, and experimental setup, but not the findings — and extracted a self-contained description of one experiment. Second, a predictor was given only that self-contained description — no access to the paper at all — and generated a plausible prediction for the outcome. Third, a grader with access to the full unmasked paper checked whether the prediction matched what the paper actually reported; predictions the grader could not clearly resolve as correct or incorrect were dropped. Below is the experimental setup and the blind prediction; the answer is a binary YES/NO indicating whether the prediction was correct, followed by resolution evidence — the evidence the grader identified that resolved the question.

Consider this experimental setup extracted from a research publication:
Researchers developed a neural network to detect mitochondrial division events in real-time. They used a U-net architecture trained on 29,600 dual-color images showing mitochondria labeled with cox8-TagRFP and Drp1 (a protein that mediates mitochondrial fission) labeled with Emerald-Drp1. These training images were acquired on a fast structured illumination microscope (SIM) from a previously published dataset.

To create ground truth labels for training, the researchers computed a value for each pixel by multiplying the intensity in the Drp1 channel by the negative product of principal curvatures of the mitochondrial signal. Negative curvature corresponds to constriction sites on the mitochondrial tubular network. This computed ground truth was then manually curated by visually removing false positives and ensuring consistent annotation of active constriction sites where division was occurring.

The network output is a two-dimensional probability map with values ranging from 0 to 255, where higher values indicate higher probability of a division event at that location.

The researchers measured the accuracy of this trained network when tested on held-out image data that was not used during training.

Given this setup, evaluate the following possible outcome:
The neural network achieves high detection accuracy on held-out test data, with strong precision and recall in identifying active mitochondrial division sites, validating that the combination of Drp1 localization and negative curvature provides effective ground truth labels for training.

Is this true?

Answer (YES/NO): NO